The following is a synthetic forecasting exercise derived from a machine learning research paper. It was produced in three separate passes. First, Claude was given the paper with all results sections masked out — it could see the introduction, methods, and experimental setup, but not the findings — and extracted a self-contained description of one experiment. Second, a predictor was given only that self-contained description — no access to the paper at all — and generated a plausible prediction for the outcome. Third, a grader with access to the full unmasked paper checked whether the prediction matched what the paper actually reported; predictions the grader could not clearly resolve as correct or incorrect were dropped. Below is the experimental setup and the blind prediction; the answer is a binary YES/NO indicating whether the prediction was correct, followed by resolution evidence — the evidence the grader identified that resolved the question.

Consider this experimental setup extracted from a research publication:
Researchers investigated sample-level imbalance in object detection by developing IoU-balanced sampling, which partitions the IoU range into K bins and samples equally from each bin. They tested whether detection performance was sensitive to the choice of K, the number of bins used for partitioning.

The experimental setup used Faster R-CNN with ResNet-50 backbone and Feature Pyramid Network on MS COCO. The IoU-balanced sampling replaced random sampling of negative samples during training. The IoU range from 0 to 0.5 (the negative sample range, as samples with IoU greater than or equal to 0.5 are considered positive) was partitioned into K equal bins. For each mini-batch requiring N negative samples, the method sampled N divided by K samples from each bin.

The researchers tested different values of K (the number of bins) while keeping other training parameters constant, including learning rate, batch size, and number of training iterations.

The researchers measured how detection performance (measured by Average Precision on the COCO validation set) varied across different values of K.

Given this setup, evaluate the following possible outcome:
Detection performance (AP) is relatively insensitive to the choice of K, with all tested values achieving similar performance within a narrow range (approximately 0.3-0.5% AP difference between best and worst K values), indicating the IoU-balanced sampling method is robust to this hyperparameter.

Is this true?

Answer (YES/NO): NO